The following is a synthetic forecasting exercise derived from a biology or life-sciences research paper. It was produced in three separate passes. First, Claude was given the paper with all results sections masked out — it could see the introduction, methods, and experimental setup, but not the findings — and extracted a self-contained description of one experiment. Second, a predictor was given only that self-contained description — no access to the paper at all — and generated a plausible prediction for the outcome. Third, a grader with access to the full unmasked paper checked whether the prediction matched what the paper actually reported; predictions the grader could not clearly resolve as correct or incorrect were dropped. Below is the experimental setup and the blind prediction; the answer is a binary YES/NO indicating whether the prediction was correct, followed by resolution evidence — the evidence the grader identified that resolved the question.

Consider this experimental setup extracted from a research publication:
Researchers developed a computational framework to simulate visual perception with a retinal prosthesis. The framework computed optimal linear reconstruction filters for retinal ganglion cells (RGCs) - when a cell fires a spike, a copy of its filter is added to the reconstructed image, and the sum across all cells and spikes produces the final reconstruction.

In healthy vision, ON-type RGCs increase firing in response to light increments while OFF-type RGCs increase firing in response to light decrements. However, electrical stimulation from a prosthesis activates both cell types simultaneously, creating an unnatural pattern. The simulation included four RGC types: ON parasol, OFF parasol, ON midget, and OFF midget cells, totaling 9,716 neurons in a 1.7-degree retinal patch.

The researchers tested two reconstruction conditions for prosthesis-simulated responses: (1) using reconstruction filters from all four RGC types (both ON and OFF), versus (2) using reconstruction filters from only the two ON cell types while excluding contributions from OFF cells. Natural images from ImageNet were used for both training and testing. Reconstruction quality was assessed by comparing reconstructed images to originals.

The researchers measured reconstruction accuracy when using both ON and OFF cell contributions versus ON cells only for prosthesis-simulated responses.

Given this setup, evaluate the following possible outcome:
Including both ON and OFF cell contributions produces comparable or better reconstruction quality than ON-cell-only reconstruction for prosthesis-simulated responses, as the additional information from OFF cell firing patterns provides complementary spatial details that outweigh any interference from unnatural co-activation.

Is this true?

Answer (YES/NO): NO